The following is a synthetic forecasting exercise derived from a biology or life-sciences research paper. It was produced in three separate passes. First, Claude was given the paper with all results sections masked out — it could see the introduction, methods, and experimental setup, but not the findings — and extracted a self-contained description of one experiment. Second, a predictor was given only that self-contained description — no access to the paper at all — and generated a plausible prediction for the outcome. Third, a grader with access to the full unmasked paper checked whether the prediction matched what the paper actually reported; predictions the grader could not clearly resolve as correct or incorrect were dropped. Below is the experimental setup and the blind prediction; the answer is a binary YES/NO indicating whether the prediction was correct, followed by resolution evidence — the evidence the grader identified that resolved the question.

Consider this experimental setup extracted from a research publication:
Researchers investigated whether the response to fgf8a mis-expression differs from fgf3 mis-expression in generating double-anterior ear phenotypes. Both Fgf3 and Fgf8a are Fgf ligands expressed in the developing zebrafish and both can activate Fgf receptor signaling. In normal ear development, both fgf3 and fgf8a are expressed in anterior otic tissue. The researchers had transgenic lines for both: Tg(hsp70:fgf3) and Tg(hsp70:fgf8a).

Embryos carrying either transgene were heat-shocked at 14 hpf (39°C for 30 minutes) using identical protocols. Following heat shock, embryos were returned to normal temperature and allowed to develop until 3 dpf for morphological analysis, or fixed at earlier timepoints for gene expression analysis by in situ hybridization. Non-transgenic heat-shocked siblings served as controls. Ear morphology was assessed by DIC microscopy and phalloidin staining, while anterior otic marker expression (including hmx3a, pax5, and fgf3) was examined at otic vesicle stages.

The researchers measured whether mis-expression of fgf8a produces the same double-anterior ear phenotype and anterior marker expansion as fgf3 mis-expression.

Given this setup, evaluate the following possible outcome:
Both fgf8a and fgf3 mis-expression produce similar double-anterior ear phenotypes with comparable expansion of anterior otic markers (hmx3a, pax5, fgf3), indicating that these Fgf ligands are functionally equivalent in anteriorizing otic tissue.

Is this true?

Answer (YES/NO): NO